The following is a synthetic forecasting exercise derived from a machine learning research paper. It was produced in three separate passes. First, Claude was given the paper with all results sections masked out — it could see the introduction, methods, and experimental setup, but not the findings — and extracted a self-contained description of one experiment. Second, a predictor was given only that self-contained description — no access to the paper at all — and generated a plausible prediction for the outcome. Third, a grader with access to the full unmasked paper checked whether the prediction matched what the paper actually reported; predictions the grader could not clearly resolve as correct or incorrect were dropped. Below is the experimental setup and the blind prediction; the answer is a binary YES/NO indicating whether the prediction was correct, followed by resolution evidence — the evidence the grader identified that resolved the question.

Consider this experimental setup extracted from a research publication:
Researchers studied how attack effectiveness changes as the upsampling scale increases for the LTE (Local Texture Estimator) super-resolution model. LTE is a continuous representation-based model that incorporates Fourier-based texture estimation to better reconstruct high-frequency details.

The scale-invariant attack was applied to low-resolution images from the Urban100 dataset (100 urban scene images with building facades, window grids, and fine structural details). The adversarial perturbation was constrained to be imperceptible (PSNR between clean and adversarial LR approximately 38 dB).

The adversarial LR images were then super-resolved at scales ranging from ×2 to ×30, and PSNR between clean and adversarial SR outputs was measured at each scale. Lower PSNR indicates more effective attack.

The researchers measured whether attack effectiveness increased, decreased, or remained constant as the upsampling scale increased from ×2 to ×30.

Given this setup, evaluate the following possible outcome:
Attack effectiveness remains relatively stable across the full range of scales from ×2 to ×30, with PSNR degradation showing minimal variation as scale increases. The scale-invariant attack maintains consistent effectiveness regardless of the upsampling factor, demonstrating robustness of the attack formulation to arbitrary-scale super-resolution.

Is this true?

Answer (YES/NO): NO